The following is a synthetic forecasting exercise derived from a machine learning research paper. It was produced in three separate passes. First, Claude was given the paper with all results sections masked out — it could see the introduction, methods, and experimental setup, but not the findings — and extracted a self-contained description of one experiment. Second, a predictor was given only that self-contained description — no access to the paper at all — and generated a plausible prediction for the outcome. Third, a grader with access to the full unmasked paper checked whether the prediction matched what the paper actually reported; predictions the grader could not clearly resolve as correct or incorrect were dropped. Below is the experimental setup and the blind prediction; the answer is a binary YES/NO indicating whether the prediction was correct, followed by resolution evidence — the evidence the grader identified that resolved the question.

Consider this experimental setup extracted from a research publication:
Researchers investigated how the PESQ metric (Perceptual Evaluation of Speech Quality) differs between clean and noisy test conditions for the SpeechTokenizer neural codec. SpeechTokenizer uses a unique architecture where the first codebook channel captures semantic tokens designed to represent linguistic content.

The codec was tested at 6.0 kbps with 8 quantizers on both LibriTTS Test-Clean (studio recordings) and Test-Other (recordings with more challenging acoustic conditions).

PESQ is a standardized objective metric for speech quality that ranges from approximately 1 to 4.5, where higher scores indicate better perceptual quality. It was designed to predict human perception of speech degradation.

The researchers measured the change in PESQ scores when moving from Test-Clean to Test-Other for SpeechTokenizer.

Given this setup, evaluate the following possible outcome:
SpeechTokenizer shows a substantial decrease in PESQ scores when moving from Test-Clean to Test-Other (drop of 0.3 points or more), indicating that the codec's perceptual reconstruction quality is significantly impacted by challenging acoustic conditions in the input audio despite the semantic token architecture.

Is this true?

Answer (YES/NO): NO